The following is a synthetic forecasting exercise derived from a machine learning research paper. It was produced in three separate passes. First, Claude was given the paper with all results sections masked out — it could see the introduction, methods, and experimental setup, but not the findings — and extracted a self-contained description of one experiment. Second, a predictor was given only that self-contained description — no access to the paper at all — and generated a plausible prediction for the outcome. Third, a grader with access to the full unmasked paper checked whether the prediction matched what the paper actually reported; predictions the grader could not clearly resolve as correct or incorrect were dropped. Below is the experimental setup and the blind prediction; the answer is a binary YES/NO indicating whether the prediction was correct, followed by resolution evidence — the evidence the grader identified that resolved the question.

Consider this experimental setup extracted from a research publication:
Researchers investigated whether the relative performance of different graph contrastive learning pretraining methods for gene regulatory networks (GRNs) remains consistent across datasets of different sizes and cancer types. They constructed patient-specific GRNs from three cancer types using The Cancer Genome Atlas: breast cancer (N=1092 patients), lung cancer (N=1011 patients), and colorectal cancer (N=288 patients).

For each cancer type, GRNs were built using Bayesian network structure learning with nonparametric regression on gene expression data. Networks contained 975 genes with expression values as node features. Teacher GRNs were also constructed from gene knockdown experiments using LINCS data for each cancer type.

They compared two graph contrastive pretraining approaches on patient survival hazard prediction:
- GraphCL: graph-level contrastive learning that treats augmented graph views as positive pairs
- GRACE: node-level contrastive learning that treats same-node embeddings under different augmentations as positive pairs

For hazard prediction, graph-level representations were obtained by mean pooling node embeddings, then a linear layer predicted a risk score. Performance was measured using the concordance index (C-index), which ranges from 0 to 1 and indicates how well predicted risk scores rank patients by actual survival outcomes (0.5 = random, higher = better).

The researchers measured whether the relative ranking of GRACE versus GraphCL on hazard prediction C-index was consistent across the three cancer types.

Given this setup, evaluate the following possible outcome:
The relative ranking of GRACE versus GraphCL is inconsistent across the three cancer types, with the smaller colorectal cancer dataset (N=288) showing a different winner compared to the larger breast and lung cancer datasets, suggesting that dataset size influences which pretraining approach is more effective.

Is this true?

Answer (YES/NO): NO